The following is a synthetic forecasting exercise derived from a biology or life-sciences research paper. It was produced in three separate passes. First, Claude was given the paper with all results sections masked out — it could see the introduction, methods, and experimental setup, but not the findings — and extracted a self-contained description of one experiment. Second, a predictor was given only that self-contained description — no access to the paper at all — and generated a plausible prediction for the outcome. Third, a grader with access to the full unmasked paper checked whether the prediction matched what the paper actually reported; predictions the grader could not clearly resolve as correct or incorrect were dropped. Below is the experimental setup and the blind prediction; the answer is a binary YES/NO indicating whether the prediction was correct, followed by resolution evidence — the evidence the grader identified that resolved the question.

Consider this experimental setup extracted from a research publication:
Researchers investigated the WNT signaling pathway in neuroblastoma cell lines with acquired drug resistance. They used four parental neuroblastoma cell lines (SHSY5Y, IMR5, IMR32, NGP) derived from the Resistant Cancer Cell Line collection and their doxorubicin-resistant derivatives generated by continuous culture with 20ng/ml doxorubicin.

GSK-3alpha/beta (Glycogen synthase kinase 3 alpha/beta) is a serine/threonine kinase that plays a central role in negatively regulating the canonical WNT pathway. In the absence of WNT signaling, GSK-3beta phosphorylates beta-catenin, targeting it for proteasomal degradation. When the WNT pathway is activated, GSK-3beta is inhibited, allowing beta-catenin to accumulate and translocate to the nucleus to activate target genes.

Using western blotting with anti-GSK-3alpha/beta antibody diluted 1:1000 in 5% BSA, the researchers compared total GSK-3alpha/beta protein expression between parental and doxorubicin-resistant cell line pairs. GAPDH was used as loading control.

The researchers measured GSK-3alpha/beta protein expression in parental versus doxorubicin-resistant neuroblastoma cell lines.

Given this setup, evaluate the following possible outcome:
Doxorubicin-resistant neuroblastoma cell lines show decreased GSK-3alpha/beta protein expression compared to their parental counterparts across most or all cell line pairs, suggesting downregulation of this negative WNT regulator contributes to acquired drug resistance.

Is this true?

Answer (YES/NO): NO